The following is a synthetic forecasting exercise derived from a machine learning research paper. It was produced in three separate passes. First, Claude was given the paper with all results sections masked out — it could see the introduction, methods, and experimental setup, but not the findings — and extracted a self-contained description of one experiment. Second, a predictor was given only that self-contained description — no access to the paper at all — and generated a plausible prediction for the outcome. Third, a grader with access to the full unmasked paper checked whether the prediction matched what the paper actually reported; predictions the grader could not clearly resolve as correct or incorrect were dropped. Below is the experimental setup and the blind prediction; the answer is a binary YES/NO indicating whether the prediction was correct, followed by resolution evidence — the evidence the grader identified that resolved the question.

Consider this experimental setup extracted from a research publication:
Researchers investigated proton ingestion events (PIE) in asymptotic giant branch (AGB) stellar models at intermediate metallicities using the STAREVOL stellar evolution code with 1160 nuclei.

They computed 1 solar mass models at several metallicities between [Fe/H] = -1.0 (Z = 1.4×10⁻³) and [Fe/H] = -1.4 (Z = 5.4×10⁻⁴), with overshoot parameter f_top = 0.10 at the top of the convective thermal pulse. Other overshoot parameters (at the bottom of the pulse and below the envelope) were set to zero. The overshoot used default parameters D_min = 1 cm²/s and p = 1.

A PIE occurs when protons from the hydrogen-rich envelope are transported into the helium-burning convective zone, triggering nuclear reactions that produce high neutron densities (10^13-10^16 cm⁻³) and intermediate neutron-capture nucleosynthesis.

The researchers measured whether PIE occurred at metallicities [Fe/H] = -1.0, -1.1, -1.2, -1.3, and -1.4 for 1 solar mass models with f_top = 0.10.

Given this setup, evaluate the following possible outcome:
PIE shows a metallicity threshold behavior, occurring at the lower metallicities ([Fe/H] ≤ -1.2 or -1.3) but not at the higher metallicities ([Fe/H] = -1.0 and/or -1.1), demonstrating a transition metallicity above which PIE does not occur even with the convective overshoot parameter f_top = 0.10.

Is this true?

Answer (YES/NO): NO